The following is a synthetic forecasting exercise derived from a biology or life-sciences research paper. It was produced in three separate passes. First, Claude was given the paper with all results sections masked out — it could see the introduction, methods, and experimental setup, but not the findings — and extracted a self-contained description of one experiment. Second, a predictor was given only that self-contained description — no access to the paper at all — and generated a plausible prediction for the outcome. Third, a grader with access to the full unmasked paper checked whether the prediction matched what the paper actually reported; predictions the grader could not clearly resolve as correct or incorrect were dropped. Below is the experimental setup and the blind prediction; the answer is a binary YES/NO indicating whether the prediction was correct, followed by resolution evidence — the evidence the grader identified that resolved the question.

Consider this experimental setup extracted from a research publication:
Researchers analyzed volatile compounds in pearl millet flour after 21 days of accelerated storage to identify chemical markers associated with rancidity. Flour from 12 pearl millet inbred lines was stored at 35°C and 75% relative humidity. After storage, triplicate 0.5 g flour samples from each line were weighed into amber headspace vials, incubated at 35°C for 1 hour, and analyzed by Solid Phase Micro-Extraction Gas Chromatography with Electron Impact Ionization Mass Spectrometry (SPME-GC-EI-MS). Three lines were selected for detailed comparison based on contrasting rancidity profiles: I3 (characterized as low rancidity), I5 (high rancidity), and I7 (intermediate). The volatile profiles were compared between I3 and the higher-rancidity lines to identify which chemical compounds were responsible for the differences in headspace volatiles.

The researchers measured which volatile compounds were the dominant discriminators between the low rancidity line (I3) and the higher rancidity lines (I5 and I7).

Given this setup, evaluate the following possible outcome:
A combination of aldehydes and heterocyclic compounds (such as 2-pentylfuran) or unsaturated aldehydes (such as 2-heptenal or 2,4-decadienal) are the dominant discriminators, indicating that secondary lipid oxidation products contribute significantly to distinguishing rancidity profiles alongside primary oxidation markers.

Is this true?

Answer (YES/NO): YES